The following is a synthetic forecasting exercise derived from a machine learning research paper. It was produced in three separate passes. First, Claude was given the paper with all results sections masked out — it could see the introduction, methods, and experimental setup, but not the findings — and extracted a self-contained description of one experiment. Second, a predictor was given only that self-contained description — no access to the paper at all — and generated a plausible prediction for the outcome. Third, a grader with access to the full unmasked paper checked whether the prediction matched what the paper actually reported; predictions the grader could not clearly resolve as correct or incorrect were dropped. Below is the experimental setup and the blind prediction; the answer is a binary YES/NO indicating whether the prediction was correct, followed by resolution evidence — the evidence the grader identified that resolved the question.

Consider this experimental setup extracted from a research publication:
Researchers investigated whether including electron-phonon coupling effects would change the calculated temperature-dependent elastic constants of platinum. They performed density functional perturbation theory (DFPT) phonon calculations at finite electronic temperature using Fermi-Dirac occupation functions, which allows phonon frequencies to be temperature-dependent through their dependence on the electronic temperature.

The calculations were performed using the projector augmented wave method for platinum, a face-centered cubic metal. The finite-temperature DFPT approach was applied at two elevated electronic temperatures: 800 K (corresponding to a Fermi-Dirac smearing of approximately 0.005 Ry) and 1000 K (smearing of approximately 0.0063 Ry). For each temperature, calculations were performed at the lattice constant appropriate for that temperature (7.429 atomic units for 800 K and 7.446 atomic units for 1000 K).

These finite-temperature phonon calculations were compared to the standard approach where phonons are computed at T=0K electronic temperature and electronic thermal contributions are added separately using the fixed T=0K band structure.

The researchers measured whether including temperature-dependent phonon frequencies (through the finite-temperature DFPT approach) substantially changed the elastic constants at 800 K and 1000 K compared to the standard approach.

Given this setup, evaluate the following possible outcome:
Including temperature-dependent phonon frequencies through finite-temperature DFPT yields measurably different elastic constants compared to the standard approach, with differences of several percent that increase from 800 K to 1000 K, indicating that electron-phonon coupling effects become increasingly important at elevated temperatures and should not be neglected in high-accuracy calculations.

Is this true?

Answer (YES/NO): NO